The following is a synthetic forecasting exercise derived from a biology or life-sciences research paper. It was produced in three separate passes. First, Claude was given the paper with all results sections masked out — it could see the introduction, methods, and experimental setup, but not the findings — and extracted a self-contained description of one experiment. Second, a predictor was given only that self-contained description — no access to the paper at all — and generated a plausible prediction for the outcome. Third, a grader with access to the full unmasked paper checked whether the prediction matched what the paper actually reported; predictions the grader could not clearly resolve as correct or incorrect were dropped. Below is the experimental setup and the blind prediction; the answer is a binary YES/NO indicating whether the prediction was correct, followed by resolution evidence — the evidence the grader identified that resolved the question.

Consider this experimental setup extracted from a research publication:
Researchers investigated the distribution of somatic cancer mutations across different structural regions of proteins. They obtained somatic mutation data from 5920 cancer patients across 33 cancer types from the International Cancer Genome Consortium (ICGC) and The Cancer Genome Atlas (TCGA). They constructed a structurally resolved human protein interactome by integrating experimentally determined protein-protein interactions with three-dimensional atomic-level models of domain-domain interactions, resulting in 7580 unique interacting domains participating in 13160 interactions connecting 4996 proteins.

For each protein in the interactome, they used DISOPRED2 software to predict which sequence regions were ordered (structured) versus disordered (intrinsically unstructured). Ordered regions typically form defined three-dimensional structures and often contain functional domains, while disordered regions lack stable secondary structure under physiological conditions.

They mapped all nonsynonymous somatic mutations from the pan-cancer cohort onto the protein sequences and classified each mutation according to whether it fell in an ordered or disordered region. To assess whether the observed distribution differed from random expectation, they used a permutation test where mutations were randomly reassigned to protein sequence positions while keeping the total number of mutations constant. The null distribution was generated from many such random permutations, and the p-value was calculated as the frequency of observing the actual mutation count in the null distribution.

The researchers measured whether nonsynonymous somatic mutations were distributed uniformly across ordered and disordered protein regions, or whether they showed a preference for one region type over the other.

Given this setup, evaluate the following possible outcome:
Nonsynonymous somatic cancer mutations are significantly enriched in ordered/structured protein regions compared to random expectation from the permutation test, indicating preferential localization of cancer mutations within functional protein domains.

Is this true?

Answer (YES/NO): YES